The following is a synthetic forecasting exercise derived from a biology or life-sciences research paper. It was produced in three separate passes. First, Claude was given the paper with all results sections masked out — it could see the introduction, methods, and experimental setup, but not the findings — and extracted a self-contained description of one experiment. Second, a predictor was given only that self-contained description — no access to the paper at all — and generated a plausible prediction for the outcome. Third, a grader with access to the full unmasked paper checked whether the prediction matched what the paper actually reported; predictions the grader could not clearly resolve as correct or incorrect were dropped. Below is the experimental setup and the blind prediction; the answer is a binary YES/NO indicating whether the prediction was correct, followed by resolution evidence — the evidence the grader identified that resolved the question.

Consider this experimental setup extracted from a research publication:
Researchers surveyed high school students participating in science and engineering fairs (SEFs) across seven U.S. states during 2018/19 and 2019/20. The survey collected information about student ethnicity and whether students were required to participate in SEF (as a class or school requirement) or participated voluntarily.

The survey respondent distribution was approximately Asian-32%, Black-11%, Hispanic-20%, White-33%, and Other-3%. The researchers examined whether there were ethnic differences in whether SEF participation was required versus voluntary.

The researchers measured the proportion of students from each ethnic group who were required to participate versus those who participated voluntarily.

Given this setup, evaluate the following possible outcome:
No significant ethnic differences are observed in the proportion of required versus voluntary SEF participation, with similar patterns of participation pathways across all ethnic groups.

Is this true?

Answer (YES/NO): NO